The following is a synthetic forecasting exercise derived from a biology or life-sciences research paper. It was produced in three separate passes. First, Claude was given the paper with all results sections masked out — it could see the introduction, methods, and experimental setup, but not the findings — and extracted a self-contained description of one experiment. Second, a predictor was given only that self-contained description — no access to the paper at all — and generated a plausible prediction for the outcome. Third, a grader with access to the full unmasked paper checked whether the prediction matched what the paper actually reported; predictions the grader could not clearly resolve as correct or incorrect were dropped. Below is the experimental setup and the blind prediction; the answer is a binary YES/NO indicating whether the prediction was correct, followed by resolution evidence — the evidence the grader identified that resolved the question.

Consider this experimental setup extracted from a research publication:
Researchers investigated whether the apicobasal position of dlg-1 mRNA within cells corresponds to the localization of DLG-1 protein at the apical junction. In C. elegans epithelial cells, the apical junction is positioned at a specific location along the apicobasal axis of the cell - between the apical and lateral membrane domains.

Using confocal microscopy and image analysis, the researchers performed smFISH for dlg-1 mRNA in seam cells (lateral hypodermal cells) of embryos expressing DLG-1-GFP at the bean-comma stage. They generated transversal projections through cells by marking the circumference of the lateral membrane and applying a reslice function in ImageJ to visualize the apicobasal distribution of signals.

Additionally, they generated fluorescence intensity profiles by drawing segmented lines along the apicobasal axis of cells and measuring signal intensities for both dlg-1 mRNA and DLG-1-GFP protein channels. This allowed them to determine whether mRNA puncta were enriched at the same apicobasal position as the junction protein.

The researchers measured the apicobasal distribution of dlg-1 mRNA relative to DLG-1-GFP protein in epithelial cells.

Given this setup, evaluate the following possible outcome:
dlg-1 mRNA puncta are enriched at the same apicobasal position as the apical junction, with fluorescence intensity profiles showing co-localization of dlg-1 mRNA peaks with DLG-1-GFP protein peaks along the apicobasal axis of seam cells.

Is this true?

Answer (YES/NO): YES